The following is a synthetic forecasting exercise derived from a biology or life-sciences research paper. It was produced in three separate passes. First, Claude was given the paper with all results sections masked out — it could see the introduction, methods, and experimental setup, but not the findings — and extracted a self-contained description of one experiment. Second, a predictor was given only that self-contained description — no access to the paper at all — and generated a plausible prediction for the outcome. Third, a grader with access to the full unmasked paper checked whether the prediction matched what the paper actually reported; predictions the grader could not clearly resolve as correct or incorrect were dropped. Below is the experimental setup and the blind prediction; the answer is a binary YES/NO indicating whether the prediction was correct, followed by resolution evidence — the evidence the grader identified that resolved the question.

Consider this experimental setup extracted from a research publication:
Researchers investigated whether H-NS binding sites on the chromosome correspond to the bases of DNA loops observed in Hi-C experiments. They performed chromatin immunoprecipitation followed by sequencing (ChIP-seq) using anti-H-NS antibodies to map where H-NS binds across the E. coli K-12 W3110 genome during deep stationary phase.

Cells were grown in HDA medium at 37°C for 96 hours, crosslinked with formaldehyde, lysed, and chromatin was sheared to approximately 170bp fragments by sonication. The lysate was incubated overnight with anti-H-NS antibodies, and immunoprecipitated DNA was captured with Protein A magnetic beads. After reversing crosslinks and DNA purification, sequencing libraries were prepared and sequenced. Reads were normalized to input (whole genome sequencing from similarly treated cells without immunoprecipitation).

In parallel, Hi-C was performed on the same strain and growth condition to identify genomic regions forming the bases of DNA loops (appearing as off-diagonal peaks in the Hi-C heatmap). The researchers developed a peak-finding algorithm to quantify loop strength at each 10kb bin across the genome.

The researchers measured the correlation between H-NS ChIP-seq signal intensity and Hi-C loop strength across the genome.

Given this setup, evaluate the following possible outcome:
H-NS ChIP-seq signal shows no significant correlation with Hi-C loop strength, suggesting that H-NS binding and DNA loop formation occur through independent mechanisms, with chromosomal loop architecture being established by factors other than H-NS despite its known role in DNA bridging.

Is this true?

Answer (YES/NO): NO